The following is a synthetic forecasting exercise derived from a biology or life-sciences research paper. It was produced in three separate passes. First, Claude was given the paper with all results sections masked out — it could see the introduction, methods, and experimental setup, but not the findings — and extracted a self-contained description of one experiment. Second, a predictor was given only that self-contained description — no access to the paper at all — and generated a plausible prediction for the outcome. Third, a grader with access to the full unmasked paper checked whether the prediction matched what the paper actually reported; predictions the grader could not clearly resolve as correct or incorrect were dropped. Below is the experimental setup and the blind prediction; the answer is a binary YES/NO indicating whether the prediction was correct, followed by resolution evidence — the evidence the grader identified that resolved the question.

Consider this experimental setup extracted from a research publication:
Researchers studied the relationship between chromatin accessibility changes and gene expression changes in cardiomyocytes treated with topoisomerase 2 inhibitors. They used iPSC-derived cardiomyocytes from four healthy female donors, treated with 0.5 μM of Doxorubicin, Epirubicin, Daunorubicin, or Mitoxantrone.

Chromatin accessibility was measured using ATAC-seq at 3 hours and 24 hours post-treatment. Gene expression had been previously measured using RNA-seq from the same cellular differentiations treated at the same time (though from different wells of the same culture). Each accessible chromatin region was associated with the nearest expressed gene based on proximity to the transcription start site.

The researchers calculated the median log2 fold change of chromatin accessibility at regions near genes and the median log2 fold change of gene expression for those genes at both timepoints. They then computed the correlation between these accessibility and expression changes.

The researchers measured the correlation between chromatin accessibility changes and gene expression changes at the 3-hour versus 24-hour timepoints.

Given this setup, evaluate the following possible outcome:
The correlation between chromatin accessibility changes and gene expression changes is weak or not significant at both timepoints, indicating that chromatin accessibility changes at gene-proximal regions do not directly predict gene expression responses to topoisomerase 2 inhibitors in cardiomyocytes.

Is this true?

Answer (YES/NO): NO